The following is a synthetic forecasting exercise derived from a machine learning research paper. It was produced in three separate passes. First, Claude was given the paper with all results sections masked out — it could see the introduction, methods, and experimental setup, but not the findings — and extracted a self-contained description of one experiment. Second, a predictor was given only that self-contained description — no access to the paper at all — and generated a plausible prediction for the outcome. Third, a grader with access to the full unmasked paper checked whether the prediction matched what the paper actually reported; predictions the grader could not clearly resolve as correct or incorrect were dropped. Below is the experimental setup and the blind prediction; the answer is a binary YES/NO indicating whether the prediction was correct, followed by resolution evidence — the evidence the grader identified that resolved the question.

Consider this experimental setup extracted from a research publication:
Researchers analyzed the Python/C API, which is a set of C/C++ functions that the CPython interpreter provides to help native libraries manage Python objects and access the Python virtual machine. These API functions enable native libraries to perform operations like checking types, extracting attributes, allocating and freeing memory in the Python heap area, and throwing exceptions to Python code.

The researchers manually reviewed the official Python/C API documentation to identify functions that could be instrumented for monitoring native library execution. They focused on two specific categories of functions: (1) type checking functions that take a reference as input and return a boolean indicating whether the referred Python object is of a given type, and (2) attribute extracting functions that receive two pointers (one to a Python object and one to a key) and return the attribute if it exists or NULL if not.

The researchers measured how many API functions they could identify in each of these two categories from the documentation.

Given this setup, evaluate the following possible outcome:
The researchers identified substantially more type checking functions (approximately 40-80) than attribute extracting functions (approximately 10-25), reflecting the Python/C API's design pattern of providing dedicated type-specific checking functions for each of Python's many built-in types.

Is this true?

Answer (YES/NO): YES